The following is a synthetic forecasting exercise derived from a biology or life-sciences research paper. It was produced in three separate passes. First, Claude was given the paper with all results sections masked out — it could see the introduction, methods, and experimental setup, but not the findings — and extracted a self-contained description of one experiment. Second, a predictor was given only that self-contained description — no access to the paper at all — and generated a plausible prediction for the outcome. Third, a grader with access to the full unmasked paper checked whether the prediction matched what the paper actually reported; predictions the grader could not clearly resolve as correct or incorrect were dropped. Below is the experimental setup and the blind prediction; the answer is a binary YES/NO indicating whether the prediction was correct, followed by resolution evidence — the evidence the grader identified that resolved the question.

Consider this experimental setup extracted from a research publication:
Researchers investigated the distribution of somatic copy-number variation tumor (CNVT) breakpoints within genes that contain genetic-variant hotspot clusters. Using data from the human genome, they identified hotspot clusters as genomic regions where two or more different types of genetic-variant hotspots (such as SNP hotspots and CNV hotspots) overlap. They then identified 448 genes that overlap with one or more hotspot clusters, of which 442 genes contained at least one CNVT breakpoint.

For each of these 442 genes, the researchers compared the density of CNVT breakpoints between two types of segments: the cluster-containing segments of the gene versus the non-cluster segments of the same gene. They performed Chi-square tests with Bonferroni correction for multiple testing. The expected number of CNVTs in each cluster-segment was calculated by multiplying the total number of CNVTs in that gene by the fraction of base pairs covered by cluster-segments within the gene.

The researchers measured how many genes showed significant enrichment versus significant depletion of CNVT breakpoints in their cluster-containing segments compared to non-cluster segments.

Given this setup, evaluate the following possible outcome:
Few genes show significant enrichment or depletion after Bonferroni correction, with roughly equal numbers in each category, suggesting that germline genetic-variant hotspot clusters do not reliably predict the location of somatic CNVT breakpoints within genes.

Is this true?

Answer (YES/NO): NO